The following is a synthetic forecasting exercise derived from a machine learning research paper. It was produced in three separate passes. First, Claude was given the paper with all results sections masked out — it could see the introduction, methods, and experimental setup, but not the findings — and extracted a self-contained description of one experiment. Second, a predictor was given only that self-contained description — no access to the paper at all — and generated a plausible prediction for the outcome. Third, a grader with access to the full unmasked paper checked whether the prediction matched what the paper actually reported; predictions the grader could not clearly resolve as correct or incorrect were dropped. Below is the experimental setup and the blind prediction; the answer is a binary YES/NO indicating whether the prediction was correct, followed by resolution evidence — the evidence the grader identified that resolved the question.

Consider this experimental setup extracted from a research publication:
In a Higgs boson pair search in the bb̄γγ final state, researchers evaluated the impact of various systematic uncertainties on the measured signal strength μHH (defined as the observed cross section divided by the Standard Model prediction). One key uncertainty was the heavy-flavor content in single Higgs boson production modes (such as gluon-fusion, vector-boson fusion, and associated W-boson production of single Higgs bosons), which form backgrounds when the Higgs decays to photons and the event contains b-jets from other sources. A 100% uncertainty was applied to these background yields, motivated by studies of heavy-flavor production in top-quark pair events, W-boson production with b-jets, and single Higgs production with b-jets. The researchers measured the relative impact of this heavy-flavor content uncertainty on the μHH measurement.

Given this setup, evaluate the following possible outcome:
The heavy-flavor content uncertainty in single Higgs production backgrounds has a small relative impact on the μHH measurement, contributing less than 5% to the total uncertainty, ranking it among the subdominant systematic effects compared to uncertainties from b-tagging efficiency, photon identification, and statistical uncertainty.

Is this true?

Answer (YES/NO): NO